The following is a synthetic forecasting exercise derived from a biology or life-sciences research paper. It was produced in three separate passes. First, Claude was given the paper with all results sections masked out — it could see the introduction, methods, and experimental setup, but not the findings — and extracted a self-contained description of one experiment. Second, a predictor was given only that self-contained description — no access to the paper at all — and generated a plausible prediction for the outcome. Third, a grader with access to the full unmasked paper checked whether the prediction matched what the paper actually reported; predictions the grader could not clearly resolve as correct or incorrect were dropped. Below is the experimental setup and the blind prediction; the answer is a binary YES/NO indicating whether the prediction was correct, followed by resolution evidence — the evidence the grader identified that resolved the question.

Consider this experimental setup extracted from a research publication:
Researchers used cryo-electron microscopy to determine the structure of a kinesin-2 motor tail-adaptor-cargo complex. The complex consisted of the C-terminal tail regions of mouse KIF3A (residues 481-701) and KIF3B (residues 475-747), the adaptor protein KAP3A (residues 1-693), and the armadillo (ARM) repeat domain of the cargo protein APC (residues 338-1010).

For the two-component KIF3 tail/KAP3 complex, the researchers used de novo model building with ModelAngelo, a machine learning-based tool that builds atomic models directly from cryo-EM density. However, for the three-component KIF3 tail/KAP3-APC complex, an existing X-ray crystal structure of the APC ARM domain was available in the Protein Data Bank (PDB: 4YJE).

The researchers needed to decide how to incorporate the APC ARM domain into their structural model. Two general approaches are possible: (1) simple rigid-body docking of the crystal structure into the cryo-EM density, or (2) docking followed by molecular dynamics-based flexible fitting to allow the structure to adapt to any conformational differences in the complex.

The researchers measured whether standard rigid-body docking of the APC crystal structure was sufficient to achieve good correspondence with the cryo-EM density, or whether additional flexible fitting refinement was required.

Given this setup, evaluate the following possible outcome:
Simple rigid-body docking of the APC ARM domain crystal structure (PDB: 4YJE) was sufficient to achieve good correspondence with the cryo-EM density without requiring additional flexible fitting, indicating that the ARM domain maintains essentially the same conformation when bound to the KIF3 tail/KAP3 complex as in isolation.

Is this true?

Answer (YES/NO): NO